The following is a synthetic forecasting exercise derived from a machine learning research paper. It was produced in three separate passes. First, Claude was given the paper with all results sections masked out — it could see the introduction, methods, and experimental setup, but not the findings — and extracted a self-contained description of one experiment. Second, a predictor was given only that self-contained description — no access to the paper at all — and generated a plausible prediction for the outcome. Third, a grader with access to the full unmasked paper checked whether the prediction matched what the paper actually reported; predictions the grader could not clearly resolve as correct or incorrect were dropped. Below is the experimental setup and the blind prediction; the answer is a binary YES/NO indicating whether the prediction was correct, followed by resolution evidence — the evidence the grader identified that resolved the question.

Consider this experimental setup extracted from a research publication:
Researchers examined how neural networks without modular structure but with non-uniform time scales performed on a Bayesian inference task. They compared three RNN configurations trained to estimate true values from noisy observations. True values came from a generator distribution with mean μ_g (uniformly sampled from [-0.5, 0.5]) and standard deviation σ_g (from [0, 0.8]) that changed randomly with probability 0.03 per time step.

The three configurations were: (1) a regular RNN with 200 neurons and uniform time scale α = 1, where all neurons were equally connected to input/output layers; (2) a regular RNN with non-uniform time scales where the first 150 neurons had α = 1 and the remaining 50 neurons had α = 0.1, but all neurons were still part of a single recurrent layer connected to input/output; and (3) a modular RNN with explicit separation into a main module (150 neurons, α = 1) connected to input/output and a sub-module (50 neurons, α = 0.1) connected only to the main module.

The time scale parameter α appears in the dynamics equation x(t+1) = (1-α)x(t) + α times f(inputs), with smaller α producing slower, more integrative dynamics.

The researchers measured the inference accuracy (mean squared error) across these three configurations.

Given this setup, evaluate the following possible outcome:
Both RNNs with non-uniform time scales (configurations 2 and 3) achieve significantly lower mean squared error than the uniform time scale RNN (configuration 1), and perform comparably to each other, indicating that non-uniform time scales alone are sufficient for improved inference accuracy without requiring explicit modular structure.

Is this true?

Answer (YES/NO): NO